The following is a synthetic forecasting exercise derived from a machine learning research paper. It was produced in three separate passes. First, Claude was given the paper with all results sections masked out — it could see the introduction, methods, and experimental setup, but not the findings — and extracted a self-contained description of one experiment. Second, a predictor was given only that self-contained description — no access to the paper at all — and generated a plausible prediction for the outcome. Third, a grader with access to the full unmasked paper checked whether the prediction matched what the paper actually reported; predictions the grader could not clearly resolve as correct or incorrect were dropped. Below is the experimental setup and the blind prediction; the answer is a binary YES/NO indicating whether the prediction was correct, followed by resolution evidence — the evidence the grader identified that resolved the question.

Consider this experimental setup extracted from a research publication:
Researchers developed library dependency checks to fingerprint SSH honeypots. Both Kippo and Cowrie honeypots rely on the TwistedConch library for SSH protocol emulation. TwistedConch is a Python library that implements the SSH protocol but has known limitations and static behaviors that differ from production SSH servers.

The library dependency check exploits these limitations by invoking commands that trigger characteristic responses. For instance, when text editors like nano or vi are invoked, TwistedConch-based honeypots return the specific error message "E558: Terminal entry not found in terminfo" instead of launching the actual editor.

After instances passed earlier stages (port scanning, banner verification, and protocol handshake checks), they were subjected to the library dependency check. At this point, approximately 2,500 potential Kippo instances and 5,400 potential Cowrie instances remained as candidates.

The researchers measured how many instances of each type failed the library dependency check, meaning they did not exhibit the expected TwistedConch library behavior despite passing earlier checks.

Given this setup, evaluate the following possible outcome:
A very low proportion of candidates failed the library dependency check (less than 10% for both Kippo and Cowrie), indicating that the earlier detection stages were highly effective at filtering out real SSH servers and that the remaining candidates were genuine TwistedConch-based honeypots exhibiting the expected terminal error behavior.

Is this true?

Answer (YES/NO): NO